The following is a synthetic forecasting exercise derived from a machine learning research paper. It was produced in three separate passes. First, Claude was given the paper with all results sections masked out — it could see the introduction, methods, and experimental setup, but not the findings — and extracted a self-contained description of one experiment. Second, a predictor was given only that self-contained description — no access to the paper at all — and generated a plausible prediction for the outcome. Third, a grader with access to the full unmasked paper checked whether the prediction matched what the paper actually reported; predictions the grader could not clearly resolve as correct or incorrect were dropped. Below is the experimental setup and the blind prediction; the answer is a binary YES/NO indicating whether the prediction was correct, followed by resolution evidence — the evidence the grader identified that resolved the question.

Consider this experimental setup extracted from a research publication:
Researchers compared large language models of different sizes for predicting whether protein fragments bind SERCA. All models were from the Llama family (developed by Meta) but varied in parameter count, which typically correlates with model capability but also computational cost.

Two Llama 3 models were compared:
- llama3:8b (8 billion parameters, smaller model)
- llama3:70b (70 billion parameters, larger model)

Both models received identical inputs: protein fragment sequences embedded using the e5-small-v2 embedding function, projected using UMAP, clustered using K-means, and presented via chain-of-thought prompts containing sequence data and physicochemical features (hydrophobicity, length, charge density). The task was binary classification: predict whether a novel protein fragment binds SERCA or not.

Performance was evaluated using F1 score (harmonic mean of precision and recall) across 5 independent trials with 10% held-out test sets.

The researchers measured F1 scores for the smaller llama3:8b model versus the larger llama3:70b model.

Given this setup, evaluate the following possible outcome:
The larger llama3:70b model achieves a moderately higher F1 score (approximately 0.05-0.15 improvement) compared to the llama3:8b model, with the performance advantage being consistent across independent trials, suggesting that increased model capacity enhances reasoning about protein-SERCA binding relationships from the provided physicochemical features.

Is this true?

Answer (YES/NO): YES